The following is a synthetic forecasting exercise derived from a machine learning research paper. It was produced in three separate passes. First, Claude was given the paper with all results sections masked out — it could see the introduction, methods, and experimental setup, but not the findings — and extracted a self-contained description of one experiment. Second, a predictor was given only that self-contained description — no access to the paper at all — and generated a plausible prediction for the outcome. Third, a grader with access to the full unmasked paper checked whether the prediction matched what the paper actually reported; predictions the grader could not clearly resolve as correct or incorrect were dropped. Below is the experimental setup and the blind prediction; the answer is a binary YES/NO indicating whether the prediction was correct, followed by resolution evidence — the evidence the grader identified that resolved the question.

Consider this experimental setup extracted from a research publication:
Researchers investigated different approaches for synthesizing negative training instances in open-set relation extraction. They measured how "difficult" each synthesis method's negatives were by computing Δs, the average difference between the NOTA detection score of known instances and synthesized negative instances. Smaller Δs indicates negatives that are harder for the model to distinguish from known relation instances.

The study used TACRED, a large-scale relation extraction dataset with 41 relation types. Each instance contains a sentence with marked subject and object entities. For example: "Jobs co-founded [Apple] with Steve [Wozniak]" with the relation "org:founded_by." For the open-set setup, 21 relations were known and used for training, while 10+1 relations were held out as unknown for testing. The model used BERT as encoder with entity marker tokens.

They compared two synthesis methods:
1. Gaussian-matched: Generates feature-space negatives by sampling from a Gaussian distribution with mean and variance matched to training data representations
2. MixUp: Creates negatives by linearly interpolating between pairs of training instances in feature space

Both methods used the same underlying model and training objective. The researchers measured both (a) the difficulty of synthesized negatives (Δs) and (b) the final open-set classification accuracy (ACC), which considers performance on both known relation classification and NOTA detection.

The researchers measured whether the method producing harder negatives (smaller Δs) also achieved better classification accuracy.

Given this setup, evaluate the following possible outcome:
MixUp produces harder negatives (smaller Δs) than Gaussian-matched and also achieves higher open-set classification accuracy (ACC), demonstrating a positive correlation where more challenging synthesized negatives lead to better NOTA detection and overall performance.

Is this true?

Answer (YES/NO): NO